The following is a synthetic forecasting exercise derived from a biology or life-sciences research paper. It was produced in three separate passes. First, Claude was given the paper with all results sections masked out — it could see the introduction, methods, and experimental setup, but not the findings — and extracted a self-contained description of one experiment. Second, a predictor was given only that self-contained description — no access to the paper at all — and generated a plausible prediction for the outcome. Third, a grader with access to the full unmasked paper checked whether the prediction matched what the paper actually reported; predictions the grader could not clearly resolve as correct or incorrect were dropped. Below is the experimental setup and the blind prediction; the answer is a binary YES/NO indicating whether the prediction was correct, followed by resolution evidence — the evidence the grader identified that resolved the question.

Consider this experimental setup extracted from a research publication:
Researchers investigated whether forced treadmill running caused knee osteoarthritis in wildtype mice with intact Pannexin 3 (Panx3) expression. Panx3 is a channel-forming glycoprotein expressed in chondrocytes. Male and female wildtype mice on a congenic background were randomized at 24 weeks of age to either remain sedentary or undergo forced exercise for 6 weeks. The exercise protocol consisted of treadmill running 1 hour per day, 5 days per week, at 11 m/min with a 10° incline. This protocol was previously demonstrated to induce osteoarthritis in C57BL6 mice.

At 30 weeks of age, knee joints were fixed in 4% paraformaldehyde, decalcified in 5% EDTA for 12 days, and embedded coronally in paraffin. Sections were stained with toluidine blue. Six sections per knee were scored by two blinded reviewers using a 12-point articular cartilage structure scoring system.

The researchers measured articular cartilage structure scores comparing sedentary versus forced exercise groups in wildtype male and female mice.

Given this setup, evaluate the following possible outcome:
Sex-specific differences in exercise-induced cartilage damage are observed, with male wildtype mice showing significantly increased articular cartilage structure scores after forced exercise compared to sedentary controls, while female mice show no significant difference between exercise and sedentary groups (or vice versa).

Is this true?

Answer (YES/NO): NO